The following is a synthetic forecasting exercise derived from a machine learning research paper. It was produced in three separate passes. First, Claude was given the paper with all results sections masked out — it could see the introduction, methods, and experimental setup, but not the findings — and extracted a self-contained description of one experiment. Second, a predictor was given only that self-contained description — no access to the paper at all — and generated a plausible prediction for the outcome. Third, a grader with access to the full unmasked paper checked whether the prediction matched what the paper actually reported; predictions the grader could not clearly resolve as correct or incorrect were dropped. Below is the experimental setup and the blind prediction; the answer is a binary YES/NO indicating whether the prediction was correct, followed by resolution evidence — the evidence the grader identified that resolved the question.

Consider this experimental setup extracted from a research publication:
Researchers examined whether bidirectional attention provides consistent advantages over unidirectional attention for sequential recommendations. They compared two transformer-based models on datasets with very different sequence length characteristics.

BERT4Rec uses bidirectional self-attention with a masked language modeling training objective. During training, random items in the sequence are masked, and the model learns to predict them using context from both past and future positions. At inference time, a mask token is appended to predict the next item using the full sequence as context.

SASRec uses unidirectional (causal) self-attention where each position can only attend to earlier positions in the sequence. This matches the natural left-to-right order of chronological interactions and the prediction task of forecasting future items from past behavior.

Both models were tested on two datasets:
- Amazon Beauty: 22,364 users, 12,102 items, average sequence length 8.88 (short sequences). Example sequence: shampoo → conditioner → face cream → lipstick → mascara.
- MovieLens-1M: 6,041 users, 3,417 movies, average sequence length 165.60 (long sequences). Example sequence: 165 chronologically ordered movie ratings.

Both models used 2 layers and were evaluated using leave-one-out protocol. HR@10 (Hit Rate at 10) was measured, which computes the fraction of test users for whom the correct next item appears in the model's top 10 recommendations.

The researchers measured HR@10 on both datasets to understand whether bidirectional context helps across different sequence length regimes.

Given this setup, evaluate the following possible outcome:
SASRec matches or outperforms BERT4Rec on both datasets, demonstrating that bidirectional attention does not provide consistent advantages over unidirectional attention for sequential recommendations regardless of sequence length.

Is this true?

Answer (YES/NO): YES